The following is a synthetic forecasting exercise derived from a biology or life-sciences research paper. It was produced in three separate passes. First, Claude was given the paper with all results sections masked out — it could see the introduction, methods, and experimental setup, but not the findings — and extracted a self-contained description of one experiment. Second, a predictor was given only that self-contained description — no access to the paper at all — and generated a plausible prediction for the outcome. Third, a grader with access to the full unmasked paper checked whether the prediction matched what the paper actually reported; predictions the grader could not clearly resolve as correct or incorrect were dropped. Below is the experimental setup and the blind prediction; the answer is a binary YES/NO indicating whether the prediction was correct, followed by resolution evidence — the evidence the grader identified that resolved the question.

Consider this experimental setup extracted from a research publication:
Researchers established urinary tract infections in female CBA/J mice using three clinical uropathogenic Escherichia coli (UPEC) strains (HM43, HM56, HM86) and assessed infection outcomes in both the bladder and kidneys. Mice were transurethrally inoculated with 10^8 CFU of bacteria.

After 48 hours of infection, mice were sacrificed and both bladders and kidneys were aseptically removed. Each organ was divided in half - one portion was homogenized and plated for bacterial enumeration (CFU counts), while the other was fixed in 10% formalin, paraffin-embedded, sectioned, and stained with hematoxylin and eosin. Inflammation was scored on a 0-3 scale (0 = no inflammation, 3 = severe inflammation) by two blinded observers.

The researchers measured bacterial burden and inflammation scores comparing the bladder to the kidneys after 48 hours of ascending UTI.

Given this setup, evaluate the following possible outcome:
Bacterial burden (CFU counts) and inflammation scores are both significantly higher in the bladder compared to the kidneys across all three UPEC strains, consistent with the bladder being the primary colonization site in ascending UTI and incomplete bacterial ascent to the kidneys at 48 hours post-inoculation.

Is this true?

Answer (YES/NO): NO